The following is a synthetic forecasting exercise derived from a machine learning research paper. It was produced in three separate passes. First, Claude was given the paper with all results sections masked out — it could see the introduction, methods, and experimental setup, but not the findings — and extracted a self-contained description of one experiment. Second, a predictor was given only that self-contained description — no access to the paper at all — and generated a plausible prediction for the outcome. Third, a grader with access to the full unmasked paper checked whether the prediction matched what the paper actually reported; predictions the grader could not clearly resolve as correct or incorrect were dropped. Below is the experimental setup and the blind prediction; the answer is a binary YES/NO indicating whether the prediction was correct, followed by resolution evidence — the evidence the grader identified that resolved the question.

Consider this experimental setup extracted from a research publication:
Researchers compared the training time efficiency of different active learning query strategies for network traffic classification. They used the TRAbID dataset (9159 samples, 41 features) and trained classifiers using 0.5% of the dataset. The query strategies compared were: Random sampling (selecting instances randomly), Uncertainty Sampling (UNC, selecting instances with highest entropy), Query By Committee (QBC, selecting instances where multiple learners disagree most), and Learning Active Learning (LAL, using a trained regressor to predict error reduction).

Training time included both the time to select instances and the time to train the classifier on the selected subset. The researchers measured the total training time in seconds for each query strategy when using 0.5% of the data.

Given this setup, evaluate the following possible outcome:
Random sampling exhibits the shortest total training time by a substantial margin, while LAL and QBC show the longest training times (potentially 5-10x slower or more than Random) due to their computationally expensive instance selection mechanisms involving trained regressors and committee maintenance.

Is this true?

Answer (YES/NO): NO